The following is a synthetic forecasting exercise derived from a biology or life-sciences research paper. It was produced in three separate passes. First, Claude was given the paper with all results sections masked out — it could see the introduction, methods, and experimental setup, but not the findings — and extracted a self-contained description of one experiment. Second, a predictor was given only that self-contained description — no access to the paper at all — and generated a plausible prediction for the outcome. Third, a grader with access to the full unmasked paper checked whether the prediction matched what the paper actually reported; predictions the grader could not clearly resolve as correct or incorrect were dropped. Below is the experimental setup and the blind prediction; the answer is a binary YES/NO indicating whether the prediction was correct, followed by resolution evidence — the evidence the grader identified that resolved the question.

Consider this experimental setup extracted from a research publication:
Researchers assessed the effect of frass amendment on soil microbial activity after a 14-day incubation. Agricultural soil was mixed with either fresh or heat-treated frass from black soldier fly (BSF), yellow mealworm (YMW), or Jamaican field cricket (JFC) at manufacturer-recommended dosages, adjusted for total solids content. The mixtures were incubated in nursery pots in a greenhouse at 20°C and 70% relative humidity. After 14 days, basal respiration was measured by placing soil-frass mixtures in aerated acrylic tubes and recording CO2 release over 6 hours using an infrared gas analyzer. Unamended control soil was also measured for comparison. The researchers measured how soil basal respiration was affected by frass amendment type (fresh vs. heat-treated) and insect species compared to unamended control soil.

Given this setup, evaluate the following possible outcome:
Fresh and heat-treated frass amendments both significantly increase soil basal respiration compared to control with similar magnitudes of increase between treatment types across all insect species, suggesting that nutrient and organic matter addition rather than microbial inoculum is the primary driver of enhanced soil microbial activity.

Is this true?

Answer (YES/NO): NO